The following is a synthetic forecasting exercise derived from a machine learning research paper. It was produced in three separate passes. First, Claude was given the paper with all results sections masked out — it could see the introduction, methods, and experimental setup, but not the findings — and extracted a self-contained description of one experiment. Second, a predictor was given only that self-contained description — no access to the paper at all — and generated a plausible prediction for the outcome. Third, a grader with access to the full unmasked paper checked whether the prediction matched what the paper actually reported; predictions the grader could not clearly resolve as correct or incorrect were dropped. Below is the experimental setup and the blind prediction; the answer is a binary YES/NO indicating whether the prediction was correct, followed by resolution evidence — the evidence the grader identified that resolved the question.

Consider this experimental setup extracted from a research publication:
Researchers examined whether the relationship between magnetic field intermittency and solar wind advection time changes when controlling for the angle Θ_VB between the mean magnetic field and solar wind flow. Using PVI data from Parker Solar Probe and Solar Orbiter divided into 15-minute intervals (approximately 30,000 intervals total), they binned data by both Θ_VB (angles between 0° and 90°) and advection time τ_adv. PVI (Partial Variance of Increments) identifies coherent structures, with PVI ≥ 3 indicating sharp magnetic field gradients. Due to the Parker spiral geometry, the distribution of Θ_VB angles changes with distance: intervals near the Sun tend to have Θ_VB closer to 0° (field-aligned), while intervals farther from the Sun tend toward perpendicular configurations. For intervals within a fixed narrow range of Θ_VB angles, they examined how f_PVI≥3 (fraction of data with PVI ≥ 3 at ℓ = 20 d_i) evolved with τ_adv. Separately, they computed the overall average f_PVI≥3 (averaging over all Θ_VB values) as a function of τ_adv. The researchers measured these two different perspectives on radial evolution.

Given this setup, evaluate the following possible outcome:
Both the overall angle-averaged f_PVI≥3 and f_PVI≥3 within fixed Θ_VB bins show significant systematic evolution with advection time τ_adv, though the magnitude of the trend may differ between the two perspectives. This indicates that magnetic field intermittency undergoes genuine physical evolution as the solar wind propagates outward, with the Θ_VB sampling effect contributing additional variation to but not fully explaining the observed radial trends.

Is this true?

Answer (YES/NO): NO